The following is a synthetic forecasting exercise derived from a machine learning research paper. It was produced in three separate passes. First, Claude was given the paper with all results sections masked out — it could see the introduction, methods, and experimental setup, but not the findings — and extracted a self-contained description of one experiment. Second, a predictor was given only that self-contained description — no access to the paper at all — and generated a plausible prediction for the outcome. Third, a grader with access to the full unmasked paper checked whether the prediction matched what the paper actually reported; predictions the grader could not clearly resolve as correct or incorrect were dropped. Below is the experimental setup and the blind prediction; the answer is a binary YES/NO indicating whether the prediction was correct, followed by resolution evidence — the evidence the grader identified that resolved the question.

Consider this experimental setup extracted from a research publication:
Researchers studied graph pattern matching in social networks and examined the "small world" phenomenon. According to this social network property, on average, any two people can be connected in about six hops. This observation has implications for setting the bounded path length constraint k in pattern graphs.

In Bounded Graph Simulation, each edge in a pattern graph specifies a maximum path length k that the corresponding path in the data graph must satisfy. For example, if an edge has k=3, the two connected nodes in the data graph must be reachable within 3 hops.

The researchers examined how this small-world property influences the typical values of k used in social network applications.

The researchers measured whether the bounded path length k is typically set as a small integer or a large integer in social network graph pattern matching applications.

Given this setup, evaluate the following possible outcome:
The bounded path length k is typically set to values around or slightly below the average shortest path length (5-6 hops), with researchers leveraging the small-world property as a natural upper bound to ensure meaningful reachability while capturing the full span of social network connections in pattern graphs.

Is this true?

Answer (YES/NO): NO